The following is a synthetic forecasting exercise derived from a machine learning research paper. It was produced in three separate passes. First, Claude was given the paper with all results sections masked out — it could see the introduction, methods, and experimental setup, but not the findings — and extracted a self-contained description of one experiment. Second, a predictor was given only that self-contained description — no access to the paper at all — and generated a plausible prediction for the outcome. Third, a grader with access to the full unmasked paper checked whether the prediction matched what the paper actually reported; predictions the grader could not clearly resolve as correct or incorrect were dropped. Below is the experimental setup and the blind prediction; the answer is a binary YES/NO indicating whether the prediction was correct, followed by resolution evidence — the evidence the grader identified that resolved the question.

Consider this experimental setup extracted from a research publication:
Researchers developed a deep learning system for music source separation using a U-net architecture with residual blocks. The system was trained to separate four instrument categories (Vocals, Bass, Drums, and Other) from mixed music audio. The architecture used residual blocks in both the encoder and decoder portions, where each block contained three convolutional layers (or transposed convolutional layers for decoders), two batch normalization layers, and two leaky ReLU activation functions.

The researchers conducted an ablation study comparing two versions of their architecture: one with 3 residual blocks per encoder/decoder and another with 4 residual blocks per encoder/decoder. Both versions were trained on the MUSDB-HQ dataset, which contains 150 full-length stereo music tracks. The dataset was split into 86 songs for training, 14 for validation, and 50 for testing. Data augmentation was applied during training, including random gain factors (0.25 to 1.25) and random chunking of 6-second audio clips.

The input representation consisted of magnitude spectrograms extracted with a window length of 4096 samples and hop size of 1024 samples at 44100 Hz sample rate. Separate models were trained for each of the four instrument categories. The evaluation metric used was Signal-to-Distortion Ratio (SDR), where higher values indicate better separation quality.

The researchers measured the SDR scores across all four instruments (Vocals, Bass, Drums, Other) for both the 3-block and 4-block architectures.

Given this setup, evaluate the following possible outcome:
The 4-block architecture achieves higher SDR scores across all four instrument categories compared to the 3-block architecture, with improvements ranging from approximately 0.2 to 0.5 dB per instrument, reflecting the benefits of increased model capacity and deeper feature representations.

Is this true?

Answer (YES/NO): NO